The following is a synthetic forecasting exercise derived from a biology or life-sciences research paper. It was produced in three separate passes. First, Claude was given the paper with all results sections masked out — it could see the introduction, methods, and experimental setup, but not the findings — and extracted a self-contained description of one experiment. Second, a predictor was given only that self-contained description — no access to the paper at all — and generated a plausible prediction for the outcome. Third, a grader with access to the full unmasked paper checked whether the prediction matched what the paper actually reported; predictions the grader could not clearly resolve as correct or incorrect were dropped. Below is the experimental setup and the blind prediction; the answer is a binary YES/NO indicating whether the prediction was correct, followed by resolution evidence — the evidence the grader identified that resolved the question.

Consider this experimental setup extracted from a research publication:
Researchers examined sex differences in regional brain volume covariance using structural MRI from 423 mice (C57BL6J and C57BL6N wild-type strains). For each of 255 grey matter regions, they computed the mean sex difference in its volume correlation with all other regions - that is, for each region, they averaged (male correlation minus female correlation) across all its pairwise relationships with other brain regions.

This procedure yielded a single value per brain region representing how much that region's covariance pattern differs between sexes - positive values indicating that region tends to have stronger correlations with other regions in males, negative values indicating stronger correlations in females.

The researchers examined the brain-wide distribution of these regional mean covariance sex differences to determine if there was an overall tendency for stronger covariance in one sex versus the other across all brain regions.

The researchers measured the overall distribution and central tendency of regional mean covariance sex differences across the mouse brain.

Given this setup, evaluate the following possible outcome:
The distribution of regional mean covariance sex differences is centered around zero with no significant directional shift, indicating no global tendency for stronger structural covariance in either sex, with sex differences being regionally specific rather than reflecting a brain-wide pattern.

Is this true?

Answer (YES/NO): NO